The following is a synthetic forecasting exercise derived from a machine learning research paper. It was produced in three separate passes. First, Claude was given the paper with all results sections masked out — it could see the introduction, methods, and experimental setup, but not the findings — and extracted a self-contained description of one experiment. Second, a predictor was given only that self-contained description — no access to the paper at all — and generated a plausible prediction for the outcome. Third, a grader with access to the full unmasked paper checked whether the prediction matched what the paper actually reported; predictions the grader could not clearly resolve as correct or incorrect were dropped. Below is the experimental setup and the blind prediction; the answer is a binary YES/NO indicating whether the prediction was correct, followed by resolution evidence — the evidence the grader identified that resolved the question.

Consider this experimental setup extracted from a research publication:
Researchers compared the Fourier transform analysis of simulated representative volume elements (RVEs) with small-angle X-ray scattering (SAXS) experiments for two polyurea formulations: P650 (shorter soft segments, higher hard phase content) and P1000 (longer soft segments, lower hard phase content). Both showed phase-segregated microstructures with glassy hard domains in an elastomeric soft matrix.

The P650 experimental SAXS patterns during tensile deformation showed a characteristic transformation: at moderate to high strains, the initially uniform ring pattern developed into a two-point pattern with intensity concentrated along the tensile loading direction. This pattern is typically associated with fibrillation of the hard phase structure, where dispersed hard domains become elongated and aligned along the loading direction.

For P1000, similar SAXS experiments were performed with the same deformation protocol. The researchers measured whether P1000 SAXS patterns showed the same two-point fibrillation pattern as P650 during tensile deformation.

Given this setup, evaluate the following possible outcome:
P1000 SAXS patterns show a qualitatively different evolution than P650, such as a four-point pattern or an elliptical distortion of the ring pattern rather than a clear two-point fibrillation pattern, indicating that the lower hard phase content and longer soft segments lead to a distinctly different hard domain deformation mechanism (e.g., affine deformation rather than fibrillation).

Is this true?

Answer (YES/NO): NO